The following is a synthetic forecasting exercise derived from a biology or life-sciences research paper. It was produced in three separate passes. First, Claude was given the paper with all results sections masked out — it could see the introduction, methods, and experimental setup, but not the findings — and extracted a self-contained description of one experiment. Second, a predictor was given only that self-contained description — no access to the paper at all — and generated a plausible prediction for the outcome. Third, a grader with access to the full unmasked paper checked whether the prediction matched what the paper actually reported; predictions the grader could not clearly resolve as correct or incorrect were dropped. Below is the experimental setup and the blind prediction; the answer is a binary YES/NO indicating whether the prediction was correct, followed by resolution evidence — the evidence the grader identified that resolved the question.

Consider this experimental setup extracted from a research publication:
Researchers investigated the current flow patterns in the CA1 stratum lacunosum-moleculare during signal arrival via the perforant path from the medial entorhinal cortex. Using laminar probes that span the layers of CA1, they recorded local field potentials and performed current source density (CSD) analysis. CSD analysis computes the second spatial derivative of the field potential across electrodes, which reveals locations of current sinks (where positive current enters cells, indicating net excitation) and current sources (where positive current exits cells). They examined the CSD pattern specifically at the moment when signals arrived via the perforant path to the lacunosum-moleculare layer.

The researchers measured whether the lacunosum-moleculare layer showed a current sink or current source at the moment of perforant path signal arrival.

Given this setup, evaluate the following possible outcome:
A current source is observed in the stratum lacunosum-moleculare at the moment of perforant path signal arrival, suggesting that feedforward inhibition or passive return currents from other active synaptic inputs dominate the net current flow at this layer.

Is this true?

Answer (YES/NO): NO